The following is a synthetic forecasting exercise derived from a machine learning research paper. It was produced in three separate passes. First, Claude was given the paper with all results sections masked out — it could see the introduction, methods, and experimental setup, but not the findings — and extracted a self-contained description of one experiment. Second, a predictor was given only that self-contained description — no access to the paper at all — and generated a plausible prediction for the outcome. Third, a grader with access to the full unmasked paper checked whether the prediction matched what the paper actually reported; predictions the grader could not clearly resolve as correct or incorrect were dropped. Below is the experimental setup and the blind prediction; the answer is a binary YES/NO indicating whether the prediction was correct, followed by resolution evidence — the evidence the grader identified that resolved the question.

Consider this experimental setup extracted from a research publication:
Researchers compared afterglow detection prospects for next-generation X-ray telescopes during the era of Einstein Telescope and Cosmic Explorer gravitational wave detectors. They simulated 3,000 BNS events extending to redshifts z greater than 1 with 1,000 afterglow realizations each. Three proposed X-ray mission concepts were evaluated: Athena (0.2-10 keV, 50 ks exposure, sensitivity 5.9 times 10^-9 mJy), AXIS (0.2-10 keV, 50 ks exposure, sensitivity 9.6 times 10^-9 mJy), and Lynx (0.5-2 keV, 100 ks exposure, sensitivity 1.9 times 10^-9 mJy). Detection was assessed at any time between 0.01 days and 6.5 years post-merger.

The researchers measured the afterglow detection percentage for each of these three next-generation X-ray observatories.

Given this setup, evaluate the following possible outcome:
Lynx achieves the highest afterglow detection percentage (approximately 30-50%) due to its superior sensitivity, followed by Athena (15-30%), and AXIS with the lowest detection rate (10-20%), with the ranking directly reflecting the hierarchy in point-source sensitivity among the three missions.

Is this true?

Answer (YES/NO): NO